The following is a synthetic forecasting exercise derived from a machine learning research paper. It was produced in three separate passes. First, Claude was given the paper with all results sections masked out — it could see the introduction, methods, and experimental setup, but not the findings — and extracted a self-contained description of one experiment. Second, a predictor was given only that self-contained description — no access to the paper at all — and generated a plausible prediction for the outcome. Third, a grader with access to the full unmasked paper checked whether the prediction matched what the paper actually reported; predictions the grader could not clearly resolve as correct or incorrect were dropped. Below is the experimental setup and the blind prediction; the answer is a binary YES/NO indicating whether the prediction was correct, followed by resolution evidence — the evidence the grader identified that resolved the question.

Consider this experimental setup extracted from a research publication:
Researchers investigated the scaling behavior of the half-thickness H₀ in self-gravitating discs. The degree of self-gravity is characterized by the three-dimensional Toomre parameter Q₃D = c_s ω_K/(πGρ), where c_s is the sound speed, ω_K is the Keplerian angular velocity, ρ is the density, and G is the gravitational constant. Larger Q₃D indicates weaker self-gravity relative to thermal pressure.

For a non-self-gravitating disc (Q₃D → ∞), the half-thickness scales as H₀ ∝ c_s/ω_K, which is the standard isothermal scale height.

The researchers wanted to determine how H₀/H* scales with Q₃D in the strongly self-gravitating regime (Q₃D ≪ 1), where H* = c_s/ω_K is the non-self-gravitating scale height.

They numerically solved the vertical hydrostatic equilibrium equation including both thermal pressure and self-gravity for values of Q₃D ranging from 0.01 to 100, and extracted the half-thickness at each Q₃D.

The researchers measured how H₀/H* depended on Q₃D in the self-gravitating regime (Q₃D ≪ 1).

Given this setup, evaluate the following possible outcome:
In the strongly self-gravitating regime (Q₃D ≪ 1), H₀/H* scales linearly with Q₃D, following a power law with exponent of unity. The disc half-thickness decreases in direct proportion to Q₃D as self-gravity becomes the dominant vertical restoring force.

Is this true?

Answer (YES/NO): NO